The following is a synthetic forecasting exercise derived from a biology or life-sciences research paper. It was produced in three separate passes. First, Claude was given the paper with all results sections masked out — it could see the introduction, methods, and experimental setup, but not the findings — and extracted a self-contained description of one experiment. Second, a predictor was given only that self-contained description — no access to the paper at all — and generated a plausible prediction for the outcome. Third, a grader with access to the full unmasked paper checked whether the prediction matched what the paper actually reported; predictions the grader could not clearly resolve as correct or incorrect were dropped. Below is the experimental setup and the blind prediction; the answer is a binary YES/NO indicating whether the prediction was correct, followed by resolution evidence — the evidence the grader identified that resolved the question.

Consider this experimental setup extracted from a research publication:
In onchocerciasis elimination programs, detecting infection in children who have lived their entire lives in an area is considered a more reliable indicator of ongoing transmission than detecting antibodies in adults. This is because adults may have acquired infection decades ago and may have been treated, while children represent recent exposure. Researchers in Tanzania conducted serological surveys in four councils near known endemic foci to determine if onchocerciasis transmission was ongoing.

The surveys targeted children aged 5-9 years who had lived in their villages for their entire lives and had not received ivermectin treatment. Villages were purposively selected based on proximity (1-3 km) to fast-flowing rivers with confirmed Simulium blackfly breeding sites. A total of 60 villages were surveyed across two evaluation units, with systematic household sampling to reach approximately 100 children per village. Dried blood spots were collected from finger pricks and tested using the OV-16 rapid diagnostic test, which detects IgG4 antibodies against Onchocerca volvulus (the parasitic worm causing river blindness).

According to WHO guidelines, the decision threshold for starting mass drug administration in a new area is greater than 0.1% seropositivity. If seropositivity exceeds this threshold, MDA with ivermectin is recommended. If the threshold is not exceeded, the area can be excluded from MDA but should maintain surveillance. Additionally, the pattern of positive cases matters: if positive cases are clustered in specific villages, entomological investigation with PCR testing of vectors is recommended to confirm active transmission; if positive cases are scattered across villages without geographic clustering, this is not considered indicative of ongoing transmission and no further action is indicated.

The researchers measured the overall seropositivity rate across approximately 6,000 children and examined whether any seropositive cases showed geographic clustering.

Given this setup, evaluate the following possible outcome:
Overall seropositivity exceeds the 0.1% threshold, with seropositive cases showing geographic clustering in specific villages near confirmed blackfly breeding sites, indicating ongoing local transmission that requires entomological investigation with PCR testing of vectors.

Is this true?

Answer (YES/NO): NO